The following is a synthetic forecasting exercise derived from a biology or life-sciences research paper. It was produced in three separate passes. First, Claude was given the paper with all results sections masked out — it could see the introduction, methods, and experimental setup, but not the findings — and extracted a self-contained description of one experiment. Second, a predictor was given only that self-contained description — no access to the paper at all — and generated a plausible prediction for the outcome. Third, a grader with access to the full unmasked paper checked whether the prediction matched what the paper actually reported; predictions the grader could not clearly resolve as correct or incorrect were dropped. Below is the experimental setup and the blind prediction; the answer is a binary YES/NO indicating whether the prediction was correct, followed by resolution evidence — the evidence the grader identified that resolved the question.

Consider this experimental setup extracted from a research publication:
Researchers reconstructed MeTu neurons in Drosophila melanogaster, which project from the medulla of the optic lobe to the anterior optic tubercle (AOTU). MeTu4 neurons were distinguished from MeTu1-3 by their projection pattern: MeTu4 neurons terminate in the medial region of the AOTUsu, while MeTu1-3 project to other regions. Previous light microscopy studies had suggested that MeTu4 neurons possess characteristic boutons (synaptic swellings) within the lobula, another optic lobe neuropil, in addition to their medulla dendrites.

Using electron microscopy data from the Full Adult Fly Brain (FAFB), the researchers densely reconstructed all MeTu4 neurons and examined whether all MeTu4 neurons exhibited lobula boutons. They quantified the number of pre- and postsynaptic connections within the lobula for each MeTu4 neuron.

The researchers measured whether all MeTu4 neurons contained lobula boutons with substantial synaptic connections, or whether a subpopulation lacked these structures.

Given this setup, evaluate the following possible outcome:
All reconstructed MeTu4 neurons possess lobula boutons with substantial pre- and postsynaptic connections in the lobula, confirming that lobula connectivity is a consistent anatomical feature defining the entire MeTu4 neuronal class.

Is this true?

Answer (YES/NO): NO